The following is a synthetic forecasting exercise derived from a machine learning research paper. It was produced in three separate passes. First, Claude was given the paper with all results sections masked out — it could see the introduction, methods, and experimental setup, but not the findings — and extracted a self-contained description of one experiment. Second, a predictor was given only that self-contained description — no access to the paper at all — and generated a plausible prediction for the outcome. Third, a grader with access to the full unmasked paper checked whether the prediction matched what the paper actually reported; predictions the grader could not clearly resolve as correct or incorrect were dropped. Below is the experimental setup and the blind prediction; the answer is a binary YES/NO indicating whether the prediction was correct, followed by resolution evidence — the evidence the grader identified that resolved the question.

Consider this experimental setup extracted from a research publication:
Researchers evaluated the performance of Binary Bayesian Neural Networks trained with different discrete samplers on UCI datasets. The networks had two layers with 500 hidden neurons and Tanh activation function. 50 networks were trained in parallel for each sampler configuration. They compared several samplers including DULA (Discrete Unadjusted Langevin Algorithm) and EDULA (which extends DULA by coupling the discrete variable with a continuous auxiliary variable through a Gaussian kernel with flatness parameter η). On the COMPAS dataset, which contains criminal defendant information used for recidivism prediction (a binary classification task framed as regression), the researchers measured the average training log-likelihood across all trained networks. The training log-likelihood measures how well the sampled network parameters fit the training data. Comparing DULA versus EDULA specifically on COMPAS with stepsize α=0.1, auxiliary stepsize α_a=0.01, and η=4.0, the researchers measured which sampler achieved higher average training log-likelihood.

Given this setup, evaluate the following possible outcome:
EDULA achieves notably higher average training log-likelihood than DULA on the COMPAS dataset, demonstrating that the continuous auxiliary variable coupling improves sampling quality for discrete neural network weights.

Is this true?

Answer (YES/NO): NO